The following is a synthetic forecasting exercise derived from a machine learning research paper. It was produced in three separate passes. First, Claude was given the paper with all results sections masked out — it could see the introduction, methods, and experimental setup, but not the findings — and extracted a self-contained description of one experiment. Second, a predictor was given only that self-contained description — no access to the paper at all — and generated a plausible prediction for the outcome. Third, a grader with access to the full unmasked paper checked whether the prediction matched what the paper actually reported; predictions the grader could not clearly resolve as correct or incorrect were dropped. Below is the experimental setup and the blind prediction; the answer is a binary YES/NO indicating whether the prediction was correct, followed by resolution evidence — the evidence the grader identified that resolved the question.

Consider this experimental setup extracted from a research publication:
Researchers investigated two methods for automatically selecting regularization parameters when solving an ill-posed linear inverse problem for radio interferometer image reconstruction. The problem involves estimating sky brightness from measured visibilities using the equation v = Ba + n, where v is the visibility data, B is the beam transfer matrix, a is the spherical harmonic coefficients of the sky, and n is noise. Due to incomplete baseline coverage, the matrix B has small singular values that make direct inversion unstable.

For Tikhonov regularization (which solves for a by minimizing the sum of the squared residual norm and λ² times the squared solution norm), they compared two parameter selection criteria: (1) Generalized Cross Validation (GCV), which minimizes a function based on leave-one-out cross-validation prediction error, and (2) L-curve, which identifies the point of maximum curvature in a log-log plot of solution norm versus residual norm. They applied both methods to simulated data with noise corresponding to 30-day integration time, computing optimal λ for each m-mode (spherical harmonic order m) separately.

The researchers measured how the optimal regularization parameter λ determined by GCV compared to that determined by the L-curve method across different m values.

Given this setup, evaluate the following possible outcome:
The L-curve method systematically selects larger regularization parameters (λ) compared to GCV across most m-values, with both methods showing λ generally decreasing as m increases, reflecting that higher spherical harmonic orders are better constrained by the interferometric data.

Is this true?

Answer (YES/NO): NO